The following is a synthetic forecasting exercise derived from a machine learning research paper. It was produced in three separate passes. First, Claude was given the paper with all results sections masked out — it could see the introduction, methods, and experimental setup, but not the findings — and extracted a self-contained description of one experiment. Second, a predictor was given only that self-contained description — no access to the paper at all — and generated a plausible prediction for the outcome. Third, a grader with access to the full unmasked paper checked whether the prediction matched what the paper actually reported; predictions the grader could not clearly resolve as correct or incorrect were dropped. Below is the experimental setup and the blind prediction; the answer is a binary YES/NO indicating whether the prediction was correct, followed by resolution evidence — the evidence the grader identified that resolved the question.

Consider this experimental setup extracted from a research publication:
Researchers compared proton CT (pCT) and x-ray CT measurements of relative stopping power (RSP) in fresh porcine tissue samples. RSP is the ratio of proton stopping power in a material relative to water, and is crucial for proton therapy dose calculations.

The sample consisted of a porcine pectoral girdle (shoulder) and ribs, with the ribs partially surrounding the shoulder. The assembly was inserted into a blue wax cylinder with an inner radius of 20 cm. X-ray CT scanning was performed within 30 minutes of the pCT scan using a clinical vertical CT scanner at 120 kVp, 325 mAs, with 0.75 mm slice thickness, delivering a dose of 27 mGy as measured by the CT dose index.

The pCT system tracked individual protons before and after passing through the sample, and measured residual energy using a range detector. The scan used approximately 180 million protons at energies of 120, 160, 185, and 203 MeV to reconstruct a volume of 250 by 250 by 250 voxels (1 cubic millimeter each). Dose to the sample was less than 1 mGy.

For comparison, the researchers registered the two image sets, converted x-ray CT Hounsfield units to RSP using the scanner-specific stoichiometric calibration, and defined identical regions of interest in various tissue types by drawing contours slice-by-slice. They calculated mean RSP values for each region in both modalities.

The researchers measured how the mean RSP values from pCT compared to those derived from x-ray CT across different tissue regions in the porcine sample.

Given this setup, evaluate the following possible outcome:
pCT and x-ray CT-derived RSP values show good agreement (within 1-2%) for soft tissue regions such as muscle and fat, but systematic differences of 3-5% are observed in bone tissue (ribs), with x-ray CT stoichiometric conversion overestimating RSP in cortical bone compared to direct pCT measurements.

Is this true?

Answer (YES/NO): NO